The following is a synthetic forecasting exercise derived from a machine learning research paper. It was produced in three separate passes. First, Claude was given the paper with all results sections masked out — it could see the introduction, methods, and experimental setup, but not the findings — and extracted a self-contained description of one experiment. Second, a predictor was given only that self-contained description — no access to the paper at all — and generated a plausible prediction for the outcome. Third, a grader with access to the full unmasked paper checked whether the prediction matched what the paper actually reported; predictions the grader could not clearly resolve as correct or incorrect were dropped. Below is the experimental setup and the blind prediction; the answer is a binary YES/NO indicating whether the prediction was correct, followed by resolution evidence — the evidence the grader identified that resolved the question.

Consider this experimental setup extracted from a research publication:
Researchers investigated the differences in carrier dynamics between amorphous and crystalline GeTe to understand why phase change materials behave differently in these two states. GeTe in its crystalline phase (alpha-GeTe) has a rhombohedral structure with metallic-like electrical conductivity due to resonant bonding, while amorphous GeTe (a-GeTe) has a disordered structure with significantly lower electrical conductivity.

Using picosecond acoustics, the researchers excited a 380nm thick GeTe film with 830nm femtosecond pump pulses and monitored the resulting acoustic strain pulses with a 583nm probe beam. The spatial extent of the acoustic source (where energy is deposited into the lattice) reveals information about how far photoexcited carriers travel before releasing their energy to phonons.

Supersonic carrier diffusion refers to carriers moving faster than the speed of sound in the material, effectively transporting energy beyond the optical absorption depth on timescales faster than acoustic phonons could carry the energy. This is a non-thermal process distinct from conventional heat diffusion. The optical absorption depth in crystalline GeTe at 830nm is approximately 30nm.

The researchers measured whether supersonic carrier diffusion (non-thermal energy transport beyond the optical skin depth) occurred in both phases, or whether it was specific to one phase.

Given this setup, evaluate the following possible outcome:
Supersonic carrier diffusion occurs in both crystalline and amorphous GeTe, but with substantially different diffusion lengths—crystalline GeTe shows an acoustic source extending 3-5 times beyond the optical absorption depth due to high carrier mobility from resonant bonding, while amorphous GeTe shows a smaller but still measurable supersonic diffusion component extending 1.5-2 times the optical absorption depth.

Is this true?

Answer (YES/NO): NO